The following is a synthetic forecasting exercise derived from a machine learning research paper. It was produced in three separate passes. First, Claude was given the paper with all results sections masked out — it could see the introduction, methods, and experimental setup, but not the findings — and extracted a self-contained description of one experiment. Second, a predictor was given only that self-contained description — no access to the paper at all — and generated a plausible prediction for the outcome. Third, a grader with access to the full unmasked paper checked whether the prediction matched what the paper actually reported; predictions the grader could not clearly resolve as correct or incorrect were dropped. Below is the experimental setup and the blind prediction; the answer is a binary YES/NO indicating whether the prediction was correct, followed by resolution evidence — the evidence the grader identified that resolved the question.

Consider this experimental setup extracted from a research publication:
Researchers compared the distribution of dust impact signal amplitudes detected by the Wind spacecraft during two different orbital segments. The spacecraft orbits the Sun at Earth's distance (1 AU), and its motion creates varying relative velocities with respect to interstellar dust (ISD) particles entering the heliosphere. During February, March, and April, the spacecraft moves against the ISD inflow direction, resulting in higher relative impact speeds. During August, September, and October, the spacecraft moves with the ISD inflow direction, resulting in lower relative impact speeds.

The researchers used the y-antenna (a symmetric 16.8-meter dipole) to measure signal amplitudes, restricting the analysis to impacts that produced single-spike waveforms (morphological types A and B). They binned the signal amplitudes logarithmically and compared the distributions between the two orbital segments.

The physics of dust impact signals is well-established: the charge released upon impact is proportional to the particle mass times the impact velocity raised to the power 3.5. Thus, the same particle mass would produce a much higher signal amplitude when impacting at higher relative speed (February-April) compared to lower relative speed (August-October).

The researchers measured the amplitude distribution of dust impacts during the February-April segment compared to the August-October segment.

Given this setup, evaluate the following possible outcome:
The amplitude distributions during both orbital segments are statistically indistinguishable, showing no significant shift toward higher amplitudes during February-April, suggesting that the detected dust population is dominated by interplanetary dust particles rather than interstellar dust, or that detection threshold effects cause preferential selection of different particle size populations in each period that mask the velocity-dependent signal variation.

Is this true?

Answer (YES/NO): NO